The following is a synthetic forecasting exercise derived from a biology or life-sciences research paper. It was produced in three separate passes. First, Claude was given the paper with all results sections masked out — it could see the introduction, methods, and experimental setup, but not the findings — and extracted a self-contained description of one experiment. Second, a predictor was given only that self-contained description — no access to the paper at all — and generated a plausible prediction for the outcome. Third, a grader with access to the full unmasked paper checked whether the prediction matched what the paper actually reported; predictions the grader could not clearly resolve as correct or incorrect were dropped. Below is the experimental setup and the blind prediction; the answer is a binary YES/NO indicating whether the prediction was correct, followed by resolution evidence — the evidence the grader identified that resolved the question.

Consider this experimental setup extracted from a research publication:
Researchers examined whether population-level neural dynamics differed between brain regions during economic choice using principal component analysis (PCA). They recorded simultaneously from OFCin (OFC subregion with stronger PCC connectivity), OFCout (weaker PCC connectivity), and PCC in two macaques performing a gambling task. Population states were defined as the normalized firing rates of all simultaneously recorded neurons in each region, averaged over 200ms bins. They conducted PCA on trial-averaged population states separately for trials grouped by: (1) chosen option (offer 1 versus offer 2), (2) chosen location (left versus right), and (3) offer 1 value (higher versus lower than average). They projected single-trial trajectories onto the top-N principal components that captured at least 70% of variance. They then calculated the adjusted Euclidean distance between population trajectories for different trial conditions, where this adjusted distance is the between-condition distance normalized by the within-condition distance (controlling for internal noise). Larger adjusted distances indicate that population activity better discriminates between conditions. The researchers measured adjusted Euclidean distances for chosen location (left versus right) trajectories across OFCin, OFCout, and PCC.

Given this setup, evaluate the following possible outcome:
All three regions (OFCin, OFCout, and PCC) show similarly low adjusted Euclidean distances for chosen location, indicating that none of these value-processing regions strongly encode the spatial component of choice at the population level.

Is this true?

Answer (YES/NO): NO